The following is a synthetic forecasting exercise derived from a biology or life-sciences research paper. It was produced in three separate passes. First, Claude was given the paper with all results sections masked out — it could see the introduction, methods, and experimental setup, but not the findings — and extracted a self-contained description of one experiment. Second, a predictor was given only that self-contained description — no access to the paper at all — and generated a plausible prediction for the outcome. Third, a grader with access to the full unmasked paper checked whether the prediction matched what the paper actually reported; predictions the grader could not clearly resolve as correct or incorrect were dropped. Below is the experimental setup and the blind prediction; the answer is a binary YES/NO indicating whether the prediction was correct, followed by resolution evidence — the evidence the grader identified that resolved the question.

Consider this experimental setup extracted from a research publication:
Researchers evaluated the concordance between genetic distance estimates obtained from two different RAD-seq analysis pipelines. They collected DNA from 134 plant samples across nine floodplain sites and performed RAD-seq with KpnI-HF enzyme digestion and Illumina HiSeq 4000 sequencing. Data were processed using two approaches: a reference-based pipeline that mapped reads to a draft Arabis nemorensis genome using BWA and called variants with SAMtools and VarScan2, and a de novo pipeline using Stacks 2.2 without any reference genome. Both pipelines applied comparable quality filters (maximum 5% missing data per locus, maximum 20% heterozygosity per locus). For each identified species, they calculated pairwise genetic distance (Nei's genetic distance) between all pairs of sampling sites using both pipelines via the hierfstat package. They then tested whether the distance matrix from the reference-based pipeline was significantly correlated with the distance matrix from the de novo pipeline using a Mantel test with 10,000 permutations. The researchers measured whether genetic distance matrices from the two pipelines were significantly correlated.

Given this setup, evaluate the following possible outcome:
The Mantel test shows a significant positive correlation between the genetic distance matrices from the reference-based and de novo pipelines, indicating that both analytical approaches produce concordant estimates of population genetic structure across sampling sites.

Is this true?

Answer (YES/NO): YES